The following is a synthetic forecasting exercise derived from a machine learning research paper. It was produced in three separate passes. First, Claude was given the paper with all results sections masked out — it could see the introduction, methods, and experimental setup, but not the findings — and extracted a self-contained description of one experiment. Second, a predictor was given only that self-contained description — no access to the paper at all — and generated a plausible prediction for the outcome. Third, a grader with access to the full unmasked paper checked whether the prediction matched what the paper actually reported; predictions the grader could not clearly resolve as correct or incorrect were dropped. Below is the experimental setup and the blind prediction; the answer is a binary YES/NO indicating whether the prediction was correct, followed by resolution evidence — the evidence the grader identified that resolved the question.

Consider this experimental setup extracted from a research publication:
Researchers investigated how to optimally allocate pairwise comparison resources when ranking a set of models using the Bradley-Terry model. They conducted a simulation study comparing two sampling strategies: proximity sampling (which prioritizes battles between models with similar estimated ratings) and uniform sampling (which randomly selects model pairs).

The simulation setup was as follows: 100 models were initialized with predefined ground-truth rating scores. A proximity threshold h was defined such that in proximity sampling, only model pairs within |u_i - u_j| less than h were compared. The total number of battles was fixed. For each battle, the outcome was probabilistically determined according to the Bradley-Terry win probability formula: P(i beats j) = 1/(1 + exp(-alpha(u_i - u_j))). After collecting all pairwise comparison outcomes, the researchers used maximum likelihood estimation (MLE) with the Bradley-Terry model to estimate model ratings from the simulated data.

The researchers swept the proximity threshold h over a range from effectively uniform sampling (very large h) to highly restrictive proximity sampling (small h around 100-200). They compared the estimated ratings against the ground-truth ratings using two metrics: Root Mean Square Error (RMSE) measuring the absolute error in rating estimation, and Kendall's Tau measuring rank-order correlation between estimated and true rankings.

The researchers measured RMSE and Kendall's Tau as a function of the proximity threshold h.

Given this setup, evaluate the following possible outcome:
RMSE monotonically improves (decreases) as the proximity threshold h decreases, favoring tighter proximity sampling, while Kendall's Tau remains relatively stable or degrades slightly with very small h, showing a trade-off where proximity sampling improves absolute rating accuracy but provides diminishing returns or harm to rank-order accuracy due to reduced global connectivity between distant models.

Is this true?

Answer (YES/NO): NO